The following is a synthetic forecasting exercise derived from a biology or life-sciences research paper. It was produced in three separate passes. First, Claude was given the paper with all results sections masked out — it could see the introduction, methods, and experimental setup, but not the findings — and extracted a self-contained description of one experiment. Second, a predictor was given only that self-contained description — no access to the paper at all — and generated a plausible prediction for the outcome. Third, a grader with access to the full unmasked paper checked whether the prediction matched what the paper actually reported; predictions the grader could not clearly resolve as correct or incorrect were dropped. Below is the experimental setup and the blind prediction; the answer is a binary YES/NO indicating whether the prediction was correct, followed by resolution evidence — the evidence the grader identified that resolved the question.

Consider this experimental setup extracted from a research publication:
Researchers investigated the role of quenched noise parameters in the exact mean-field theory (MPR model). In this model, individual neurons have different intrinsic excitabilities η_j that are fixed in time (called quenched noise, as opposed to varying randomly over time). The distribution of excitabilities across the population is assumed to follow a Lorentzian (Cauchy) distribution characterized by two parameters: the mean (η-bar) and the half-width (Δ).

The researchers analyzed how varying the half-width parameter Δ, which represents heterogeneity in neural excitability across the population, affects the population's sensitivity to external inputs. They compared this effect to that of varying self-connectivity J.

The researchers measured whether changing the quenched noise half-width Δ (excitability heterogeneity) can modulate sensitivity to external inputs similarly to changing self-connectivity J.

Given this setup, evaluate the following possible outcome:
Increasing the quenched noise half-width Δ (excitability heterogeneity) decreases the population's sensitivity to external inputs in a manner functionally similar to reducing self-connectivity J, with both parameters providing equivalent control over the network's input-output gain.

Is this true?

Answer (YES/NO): NO